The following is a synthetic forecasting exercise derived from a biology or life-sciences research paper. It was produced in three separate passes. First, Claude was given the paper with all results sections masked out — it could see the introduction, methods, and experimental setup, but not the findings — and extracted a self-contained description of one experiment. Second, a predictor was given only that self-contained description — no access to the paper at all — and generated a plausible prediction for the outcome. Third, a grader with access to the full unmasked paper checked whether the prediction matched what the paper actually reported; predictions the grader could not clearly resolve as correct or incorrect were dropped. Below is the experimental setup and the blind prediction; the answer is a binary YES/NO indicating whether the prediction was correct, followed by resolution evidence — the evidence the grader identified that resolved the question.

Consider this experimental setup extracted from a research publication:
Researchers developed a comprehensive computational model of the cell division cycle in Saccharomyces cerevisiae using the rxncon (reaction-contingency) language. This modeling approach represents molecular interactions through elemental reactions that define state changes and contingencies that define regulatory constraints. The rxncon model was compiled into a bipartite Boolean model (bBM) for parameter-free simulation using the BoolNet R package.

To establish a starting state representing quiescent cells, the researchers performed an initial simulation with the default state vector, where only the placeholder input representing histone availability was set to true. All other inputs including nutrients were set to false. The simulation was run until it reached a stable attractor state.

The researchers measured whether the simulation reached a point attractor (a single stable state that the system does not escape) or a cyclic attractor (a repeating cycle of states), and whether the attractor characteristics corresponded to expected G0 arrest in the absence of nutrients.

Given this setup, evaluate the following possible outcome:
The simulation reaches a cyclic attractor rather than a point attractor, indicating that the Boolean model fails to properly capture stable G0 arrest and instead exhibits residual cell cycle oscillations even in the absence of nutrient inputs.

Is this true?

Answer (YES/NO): NO